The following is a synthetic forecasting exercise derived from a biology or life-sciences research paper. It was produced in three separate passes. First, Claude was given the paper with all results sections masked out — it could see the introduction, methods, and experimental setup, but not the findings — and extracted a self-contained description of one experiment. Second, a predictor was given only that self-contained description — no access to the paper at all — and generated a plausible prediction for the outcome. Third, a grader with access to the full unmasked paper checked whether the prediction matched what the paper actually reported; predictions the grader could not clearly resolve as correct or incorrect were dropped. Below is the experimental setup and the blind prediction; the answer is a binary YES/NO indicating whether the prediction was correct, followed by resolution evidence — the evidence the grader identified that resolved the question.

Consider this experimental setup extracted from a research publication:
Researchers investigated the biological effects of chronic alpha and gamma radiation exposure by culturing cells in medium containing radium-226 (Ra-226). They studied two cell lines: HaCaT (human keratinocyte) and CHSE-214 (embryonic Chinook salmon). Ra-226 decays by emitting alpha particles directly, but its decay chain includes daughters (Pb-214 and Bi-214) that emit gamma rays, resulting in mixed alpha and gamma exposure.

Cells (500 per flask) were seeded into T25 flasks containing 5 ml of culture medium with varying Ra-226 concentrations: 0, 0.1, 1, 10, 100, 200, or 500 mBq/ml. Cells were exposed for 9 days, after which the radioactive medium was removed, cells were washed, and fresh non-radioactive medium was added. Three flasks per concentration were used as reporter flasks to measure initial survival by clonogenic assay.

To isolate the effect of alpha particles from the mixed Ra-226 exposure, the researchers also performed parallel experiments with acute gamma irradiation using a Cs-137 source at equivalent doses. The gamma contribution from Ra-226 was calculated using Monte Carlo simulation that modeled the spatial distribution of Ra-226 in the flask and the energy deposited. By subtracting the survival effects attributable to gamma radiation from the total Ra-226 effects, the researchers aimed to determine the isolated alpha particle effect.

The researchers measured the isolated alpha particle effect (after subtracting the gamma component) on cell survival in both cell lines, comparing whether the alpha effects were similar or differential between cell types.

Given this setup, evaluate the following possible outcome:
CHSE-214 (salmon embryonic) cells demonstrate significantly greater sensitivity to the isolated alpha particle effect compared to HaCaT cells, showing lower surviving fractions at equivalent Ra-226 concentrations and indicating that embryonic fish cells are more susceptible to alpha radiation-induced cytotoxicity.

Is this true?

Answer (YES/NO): YES